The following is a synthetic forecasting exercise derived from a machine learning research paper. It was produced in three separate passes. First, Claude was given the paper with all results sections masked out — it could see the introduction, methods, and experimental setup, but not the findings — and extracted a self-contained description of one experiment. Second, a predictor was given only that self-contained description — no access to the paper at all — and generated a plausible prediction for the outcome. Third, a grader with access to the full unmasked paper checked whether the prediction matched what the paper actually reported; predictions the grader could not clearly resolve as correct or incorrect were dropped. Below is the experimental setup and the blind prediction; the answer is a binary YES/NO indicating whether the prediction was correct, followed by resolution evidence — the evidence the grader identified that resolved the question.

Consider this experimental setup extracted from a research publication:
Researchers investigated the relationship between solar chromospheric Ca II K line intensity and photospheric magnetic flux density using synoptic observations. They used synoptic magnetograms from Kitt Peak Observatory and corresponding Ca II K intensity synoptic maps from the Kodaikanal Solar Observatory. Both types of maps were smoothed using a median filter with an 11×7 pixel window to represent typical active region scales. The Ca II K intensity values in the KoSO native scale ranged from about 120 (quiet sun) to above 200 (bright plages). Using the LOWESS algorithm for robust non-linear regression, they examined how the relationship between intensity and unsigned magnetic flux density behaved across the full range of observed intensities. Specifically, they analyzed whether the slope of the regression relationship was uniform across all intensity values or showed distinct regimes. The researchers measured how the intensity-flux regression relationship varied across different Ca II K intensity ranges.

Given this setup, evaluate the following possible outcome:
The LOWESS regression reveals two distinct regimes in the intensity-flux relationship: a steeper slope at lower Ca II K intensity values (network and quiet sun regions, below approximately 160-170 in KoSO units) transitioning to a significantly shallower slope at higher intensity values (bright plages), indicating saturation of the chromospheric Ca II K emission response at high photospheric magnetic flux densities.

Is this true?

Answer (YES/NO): NO